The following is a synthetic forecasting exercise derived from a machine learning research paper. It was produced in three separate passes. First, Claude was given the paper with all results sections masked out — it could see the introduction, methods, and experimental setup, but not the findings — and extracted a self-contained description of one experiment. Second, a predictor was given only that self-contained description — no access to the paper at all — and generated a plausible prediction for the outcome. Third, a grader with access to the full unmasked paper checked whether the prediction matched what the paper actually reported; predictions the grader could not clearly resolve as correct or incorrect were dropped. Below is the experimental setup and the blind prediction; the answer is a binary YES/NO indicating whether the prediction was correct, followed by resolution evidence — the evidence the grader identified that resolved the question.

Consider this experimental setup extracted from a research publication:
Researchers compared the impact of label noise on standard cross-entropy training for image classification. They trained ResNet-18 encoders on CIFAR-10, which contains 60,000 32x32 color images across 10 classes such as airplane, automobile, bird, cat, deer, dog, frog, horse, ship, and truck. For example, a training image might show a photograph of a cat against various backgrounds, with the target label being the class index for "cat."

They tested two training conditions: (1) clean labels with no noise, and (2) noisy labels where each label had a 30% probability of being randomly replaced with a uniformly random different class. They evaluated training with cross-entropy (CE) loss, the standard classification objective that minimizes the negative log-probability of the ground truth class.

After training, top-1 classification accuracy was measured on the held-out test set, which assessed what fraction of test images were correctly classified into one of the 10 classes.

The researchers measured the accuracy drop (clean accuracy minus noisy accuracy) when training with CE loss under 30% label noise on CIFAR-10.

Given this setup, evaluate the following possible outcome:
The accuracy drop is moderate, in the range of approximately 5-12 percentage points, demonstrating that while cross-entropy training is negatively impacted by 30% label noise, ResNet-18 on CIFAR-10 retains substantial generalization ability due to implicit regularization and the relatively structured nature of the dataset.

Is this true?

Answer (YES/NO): NO